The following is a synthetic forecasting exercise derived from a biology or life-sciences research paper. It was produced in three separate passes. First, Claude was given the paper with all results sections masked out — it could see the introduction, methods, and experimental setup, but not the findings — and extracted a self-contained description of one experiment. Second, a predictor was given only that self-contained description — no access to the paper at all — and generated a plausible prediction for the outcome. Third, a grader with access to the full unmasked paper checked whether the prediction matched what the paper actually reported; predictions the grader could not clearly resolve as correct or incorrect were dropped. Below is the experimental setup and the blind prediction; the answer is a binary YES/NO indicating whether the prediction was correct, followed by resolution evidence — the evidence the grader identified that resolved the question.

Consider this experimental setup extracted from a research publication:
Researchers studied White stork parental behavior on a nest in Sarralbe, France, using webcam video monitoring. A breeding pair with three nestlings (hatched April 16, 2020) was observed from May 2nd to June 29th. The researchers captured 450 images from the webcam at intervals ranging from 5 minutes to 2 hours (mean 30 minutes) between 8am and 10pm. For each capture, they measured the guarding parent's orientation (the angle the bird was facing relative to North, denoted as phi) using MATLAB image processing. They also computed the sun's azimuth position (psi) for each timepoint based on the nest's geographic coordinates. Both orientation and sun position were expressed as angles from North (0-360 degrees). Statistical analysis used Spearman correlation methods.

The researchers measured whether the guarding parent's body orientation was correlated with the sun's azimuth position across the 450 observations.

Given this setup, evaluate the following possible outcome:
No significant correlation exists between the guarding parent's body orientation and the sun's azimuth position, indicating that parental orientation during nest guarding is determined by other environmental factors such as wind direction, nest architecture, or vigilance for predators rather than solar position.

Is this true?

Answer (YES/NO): NO